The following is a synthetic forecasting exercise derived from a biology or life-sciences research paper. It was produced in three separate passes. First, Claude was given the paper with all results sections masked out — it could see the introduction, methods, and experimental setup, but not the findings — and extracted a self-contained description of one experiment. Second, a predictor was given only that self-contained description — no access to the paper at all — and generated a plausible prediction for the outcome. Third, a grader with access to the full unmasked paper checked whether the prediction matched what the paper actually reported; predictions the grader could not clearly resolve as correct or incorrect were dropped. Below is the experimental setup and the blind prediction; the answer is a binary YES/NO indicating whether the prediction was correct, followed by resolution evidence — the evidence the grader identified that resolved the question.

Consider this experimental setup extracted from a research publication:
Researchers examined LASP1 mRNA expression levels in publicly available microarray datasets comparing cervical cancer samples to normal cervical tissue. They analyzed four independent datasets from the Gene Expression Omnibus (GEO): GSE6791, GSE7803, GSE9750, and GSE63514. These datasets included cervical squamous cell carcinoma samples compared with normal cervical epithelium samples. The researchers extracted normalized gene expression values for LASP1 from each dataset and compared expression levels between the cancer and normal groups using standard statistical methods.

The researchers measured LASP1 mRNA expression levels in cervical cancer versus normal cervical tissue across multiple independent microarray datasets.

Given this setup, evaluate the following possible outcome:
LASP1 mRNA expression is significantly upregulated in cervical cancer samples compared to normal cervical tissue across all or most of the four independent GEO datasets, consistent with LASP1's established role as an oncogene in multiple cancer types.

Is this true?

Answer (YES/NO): YES